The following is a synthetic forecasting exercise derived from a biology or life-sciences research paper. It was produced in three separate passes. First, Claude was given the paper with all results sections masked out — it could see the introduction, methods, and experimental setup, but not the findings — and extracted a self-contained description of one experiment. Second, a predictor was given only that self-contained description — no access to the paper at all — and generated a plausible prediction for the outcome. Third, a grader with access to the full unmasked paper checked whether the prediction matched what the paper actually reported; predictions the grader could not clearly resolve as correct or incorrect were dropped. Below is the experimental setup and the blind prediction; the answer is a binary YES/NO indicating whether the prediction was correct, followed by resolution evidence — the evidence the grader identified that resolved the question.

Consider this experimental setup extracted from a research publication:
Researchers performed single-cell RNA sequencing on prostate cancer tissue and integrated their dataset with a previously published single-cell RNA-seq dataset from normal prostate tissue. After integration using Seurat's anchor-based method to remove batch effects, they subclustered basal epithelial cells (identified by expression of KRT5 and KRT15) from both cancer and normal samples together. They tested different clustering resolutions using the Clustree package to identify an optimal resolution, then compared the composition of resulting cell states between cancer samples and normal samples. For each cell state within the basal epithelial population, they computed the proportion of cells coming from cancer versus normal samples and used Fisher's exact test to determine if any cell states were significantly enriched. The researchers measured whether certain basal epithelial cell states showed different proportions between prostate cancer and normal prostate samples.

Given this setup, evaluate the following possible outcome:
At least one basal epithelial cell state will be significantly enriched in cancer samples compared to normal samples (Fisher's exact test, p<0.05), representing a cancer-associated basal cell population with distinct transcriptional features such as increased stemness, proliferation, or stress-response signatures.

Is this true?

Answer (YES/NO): NO